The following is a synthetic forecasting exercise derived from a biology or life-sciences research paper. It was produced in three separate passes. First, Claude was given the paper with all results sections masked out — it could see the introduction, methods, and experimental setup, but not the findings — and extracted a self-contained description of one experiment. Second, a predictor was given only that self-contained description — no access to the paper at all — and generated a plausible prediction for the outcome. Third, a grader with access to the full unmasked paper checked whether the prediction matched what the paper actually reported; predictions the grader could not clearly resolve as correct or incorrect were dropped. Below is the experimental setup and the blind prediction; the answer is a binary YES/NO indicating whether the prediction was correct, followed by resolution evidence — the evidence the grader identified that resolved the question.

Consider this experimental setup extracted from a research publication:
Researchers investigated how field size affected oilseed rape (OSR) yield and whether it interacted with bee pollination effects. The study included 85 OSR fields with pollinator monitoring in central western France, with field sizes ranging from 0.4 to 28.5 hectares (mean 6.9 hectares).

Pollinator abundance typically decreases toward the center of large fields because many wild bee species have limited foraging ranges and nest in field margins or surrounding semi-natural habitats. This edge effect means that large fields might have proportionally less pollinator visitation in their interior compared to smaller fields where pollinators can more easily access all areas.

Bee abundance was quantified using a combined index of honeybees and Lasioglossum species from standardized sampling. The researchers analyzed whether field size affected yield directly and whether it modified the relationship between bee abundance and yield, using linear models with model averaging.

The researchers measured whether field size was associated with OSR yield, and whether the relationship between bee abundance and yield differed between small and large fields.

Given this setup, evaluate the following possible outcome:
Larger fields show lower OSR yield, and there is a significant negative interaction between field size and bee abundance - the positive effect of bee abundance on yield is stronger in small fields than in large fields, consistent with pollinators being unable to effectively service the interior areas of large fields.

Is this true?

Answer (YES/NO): NO